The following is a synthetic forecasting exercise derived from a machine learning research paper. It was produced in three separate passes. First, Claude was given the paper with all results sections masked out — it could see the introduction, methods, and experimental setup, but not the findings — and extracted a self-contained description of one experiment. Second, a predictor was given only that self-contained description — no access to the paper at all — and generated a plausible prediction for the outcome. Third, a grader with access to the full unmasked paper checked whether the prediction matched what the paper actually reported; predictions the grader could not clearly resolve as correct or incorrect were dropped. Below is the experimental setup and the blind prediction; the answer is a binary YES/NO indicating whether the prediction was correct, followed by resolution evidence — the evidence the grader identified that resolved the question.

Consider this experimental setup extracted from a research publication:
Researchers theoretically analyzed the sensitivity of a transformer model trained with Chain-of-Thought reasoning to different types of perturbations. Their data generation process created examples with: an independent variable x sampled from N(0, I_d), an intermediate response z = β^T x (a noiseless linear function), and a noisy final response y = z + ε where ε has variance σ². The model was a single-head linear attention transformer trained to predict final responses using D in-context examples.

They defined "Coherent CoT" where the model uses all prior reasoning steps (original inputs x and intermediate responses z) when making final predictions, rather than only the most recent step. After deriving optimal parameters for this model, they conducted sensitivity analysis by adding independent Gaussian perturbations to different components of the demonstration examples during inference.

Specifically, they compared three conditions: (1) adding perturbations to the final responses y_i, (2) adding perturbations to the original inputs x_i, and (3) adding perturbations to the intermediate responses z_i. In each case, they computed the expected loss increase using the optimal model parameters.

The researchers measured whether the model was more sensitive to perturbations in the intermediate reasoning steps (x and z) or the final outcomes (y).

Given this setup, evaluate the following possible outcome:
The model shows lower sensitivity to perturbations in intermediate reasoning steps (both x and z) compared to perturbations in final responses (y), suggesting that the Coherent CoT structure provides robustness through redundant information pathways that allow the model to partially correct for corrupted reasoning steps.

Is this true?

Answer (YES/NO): NO